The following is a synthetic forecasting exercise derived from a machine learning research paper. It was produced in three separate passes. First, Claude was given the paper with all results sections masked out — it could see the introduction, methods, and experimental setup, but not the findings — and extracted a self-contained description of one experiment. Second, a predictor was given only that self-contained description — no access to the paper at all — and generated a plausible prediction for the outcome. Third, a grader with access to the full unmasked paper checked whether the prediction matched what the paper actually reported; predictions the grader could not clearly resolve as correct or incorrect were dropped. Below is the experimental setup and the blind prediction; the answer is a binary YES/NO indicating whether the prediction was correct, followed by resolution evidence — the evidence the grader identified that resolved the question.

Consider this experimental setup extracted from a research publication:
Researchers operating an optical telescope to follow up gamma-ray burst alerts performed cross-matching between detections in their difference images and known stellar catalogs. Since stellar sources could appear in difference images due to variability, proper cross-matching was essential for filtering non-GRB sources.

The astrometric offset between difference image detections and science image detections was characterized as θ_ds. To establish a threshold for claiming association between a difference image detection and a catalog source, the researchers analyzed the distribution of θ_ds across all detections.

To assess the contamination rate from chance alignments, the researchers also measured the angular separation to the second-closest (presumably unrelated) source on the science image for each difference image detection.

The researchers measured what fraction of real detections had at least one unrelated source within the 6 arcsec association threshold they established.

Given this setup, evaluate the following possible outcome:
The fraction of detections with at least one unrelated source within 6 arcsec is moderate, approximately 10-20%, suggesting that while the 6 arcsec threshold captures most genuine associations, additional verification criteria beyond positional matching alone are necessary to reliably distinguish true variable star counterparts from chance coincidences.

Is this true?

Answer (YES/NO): NO